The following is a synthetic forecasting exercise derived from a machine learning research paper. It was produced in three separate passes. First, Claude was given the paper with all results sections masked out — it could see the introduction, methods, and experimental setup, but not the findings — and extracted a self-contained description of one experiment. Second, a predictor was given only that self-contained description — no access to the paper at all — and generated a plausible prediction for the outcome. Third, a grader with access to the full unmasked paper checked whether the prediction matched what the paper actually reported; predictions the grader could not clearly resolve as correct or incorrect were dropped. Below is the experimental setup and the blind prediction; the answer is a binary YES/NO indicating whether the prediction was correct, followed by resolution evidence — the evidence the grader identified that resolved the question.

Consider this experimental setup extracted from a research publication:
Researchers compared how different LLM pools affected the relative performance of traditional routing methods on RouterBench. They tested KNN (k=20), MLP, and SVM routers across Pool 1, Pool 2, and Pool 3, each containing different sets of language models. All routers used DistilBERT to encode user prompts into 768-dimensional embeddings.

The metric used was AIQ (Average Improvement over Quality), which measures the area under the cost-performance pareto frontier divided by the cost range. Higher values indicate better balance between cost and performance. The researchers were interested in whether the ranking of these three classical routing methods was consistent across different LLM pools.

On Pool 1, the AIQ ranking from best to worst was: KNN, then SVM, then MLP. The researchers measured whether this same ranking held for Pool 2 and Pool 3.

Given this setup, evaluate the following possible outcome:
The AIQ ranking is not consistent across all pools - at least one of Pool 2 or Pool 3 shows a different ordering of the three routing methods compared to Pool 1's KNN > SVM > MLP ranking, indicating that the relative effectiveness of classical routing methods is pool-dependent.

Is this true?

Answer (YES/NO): YES